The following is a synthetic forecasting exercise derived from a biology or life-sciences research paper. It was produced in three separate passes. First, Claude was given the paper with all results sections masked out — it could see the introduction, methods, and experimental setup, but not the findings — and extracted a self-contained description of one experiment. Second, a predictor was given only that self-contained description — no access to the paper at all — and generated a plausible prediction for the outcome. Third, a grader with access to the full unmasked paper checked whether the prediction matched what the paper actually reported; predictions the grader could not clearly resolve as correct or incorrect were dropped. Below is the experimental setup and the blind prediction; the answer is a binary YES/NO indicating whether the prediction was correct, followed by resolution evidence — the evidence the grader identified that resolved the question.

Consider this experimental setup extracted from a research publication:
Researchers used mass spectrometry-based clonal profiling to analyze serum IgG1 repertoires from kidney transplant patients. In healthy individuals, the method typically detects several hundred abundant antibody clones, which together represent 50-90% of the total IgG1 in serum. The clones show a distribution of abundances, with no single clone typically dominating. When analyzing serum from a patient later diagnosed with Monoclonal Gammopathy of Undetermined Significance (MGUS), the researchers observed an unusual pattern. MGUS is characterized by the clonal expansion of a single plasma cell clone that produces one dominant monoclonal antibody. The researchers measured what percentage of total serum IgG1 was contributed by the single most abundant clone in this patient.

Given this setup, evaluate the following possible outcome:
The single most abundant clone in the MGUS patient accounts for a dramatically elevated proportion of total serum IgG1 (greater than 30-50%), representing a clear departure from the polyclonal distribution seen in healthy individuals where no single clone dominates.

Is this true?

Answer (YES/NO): YES